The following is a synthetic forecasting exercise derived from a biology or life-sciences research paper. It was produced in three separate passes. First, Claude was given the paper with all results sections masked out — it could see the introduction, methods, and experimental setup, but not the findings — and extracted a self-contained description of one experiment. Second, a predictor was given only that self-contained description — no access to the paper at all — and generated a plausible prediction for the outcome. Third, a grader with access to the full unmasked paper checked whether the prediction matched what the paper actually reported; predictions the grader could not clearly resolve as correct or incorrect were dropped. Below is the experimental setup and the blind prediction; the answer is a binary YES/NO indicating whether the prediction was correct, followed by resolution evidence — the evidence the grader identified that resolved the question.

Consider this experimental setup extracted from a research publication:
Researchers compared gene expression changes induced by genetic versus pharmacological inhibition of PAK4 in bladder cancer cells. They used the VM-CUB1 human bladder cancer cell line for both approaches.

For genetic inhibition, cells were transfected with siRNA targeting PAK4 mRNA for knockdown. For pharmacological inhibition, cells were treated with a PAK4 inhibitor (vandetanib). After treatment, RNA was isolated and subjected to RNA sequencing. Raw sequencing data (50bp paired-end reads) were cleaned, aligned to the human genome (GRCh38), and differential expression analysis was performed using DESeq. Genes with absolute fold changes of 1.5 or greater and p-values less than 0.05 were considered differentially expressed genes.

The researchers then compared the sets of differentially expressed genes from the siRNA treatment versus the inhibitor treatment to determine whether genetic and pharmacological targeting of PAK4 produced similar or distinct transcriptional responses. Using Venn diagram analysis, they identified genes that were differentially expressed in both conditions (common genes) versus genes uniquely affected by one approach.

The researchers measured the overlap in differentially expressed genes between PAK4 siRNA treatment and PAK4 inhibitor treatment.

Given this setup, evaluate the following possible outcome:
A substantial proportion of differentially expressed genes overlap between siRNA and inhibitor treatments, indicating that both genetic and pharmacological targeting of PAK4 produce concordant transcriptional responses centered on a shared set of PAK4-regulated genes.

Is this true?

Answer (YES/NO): NO